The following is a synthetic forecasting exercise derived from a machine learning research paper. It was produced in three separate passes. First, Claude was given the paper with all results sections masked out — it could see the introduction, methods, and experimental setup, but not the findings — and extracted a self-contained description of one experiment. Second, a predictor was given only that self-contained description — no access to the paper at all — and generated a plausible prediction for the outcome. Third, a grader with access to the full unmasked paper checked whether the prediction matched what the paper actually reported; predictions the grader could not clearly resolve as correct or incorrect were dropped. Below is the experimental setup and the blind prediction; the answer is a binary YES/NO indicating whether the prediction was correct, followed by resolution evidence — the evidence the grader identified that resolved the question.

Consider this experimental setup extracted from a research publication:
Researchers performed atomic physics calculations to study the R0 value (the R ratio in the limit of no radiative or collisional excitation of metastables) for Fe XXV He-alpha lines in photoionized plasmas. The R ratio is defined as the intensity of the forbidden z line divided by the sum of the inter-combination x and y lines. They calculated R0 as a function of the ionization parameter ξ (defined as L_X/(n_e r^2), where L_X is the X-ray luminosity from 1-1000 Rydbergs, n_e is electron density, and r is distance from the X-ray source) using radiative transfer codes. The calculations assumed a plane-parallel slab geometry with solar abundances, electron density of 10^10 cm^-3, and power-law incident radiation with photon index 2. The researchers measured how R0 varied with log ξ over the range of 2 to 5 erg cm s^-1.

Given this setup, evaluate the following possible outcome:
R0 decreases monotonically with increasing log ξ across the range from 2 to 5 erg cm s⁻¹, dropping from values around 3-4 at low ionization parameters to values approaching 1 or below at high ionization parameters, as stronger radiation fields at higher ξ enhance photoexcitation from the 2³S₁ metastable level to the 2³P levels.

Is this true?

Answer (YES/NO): NO